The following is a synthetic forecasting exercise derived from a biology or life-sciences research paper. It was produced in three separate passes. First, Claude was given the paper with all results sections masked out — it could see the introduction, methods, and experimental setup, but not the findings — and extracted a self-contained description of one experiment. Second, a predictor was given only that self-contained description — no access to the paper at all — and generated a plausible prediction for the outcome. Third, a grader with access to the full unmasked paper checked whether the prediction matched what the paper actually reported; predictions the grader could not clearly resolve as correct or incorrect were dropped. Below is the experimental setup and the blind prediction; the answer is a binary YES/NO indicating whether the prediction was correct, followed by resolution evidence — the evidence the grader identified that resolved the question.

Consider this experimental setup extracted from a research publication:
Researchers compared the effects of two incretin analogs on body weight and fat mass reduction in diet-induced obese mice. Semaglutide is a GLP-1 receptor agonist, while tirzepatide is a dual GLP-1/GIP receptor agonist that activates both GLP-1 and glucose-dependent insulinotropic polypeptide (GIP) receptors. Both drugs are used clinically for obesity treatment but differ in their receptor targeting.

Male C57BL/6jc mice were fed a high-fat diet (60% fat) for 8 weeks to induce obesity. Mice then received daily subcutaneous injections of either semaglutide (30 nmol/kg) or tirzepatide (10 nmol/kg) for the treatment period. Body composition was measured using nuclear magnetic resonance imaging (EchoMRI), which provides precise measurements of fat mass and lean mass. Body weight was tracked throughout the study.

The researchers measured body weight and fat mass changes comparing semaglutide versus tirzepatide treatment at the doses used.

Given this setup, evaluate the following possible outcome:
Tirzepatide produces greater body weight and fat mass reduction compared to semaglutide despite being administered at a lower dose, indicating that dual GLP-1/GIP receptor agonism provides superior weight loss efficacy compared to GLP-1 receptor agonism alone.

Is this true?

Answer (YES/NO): YES